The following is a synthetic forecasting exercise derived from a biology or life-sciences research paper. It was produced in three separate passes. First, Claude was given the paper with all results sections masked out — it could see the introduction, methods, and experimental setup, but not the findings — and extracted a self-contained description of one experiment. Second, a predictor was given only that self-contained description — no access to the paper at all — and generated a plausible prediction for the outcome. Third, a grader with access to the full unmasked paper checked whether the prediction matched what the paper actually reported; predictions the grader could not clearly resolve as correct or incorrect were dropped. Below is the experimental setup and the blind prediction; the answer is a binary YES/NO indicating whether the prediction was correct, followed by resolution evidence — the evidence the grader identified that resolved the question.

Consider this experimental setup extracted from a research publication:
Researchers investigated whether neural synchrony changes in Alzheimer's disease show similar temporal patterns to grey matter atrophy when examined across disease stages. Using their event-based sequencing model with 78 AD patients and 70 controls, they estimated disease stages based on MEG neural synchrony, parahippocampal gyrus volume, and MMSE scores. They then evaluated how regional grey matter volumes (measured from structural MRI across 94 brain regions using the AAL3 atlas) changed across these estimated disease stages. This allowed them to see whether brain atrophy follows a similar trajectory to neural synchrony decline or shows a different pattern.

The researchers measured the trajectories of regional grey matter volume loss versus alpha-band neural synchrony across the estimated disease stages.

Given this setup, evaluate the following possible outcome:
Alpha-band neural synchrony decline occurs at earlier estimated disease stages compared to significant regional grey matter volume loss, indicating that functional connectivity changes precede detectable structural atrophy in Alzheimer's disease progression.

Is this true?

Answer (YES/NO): YES